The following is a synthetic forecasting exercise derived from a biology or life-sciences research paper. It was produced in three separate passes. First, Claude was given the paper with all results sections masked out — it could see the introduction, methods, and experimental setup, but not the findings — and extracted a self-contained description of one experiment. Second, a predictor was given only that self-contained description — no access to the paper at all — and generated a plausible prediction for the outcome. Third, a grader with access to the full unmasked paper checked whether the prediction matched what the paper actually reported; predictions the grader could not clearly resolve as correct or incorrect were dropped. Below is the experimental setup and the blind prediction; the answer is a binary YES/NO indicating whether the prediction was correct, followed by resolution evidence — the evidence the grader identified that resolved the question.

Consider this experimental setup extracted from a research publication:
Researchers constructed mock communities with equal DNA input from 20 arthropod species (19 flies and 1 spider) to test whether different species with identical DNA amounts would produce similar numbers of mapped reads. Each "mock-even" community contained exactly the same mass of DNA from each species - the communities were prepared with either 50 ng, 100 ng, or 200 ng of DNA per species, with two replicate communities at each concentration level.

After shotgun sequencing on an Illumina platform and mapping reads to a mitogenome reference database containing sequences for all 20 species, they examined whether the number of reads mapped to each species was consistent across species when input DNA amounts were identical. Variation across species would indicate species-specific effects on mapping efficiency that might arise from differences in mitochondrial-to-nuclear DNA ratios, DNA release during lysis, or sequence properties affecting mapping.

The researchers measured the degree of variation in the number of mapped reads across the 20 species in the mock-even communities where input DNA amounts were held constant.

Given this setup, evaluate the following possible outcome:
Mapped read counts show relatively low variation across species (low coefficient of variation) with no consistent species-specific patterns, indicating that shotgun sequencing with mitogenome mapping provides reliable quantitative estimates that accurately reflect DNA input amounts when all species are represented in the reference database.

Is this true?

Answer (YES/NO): NO